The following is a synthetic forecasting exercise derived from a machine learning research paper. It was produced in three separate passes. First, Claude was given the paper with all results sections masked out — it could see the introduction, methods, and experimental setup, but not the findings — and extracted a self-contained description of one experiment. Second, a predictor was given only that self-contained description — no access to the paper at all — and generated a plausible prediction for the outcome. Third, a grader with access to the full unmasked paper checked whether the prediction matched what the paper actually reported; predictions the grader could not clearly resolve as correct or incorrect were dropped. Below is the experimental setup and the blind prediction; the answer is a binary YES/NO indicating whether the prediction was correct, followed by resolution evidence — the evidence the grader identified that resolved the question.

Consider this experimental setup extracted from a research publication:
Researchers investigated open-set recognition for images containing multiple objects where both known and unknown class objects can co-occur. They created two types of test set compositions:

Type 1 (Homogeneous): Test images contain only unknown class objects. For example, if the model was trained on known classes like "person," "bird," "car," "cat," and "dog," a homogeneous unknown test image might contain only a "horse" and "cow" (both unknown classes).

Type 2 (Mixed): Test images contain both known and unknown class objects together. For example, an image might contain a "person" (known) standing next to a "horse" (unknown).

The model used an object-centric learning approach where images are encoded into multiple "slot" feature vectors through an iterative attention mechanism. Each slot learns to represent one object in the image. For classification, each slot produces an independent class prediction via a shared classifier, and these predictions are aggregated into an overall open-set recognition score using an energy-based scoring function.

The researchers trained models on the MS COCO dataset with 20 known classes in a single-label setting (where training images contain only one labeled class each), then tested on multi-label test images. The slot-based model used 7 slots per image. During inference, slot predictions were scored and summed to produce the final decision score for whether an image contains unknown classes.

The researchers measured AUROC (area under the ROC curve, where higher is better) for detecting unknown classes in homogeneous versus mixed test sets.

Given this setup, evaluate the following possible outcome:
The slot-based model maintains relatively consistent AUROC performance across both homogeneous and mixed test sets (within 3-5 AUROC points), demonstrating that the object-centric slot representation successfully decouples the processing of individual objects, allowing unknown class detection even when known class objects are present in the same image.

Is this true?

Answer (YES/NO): NO